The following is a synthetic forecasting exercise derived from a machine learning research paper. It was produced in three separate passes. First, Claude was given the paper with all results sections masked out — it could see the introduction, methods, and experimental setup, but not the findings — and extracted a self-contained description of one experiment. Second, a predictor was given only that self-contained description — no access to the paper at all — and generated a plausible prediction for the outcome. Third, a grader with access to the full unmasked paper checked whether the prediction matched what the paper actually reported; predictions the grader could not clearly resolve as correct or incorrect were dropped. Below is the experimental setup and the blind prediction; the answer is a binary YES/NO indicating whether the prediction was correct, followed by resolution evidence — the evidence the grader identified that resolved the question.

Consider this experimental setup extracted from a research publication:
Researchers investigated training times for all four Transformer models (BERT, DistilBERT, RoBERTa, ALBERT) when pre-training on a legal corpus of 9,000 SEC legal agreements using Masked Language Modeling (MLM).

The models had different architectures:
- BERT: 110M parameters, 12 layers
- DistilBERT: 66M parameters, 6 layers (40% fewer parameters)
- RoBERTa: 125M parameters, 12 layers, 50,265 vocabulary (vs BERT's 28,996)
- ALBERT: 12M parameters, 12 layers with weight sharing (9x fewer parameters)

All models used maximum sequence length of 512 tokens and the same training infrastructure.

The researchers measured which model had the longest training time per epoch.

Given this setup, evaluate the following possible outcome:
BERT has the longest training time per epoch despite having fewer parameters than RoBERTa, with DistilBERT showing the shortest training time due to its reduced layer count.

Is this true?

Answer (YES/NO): NO